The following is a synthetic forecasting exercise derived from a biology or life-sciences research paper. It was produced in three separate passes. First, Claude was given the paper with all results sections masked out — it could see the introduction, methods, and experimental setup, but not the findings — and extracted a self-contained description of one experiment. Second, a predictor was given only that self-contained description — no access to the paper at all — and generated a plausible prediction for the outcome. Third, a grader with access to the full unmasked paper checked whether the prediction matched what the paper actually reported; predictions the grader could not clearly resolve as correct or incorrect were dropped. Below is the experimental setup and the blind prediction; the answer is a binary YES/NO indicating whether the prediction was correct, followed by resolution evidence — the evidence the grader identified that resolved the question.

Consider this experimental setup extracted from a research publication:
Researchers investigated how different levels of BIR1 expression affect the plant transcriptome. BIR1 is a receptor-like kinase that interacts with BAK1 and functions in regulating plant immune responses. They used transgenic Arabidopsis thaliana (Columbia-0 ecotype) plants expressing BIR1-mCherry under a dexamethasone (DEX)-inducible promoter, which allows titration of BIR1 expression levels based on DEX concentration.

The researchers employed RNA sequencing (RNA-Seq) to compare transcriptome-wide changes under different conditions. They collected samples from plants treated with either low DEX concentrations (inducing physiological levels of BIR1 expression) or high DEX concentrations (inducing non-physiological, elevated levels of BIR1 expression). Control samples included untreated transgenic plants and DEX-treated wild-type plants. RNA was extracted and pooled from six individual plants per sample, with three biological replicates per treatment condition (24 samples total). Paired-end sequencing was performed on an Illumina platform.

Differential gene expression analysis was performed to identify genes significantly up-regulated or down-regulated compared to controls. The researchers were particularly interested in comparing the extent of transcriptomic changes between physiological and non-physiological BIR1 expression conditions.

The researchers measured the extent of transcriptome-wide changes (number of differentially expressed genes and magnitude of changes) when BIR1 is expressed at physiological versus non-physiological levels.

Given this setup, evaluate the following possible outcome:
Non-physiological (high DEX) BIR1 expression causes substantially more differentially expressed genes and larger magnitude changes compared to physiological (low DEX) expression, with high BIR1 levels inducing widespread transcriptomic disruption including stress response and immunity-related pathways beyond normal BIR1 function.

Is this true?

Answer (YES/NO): YES